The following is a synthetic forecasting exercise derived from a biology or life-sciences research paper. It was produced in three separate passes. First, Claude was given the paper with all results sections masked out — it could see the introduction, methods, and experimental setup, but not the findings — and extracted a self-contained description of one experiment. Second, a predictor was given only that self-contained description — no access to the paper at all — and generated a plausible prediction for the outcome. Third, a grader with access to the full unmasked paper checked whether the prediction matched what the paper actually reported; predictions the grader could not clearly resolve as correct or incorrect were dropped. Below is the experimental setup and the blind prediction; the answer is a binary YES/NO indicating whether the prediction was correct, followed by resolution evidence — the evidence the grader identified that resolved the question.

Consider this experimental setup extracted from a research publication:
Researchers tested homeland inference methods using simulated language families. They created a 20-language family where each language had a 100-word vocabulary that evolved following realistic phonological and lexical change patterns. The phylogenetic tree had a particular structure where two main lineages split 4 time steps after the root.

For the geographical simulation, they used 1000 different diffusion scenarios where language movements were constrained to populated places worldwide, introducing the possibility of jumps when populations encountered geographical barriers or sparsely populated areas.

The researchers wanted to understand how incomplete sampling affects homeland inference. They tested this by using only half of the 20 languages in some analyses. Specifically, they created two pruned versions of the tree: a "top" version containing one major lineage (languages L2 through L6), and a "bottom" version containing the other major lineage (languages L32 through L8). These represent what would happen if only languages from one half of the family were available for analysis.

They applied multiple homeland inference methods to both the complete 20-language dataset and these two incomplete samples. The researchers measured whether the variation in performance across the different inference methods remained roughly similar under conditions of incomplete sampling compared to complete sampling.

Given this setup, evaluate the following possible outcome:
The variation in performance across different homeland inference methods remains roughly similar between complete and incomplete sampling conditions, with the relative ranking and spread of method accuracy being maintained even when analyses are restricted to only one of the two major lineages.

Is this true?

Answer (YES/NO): YES